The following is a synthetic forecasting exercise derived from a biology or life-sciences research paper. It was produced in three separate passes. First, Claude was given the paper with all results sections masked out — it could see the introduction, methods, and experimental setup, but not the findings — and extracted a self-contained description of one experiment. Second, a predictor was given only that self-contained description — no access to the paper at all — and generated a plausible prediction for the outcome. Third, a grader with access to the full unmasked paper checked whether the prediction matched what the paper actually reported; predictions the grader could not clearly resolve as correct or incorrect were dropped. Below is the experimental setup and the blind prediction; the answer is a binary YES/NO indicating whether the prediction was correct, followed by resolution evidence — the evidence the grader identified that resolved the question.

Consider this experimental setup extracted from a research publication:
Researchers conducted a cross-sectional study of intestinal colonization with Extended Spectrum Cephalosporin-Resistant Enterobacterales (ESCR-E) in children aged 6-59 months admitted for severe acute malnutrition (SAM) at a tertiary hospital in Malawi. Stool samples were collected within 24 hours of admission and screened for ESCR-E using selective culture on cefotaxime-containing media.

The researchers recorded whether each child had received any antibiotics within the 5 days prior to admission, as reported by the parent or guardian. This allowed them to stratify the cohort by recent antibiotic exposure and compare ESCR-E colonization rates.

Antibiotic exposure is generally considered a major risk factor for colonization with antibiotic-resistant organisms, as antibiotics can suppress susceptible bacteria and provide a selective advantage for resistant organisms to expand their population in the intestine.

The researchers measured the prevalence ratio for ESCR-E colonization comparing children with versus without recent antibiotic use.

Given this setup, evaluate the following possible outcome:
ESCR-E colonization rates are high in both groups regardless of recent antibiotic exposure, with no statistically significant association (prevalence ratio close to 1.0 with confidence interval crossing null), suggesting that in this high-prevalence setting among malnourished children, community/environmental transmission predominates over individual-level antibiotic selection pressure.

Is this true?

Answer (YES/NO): YES